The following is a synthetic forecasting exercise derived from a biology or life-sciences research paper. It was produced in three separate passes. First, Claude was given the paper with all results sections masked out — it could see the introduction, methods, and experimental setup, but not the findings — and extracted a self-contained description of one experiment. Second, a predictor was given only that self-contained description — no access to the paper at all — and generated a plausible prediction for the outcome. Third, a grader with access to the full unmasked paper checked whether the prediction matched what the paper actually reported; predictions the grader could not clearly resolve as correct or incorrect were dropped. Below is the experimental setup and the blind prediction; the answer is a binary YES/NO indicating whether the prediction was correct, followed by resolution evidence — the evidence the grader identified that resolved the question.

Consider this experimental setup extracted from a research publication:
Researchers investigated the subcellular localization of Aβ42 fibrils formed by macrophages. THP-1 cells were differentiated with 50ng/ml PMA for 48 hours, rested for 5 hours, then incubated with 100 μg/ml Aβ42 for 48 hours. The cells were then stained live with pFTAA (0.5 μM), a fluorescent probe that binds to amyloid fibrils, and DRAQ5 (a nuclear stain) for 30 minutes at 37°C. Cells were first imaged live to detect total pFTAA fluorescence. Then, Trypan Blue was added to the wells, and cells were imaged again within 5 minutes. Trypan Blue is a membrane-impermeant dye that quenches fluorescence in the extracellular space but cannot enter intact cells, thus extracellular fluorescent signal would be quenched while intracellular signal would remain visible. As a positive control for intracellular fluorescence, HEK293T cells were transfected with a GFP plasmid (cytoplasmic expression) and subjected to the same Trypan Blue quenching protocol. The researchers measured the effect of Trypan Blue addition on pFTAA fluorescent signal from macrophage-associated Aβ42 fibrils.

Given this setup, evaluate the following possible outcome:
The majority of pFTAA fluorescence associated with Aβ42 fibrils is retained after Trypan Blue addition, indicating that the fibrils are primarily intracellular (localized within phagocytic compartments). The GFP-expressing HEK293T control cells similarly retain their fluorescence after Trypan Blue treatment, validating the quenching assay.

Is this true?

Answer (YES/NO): NO